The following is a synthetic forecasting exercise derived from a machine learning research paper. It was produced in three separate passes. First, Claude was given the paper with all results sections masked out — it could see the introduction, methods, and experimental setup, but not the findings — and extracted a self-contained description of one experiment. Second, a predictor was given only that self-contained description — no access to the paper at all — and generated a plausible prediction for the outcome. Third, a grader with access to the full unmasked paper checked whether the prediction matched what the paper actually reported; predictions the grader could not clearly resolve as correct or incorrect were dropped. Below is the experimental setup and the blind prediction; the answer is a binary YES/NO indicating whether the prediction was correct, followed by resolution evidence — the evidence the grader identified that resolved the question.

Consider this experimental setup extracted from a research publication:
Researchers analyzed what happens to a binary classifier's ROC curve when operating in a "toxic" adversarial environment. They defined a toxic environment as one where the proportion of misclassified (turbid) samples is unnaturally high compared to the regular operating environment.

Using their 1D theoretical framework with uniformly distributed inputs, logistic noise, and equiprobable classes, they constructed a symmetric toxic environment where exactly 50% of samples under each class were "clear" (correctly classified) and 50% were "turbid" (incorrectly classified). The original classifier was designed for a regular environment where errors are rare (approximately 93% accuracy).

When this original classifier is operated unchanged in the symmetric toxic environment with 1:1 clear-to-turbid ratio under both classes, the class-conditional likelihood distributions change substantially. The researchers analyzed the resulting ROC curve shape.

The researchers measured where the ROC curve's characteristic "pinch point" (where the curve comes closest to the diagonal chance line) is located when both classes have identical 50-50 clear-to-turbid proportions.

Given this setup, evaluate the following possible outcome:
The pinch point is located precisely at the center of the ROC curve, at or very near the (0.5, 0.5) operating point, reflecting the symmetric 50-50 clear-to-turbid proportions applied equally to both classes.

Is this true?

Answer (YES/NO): YES